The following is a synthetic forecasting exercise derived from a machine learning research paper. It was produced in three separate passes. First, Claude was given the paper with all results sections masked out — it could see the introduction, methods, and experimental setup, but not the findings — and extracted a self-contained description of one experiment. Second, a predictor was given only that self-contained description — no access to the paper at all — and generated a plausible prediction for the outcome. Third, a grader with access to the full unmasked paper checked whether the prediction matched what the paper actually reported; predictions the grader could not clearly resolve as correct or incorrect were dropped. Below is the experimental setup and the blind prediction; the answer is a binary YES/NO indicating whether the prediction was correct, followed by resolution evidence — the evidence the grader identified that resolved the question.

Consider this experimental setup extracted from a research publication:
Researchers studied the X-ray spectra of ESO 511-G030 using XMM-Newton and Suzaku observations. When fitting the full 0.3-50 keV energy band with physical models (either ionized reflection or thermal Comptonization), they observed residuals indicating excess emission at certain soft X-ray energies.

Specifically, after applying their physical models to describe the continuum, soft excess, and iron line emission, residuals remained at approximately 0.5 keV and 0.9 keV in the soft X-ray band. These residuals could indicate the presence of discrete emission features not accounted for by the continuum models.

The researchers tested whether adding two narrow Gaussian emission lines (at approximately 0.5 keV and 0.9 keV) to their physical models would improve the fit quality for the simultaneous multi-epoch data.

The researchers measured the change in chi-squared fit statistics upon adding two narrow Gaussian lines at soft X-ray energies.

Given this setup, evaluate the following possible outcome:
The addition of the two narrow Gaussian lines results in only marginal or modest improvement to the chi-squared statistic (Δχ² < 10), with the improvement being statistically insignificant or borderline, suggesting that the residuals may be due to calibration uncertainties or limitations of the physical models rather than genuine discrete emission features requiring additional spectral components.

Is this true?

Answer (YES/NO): NO